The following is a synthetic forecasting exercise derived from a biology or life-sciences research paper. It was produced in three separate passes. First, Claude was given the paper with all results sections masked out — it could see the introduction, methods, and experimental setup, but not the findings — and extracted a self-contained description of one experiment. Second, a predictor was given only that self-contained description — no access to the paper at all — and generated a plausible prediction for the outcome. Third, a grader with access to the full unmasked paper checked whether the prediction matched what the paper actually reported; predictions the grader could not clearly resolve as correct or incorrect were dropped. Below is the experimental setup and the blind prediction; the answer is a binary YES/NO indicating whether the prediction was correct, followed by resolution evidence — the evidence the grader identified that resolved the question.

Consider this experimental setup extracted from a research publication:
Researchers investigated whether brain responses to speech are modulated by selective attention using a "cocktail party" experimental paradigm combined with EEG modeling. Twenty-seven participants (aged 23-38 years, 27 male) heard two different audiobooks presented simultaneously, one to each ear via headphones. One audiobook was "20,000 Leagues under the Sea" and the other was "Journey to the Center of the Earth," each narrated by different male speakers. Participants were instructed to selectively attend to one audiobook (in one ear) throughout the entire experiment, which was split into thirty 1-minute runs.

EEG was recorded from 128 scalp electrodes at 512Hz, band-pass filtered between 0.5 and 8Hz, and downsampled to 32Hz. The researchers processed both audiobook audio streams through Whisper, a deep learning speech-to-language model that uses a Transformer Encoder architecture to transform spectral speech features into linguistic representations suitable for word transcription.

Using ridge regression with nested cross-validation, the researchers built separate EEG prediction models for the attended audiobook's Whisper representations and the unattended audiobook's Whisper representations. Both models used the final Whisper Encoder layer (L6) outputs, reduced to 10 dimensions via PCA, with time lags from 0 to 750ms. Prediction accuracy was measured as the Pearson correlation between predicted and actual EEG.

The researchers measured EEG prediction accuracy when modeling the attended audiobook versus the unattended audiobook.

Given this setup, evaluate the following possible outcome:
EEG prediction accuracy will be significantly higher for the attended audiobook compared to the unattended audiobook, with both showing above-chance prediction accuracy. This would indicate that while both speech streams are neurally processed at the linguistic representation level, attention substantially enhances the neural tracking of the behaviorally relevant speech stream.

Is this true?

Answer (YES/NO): NO